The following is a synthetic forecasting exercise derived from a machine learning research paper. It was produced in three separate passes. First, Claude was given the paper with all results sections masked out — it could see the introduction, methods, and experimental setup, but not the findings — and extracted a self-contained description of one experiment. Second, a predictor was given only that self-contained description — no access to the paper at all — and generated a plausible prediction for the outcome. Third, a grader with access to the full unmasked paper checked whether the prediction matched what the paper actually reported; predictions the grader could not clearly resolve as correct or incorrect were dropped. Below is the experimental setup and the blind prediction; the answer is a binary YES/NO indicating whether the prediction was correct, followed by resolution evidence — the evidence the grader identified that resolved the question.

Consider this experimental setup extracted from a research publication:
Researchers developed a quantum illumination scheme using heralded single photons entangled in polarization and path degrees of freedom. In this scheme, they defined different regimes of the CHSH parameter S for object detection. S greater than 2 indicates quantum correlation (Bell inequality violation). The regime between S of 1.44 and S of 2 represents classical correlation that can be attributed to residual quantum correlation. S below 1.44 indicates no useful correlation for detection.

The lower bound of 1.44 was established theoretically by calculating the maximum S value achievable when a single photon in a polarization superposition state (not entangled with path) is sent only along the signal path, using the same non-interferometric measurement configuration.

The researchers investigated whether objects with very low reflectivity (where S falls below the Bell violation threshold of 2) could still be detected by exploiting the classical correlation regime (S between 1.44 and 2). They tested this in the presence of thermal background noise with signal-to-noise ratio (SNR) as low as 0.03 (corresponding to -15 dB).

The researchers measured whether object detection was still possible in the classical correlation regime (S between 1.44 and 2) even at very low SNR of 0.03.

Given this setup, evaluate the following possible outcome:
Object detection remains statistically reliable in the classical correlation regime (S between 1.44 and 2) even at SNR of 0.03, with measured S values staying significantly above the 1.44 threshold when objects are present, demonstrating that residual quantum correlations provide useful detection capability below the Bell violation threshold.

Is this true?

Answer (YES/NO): YES